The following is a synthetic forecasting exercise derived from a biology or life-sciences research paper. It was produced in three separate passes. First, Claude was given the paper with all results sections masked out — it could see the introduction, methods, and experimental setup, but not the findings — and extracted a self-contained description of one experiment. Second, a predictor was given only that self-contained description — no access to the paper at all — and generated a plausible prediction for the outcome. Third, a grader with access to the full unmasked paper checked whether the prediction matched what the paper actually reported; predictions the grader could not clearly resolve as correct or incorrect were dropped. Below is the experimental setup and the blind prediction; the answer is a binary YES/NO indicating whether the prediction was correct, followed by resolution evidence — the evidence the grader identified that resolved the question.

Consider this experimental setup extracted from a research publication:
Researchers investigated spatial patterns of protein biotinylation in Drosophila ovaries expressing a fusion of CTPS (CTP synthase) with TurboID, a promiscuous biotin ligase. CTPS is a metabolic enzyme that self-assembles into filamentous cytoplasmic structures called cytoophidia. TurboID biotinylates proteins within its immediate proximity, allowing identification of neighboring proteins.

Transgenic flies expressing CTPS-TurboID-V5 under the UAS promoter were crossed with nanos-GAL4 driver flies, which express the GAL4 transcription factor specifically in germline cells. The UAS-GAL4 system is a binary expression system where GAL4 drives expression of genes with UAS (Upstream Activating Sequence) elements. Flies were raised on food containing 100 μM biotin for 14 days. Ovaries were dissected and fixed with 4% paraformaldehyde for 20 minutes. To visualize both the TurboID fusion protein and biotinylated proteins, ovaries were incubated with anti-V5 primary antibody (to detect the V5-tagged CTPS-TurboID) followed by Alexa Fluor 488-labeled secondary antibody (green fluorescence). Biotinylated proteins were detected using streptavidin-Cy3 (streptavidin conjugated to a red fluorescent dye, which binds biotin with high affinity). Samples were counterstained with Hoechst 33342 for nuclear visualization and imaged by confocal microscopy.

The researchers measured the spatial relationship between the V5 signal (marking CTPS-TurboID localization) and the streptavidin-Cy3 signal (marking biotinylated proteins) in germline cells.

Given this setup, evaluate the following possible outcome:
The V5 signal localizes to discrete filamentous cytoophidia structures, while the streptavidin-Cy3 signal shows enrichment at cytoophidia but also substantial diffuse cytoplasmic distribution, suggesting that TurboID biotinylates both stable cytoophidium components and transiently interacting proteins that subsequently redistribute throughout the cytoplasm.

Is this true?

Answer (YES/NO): NO